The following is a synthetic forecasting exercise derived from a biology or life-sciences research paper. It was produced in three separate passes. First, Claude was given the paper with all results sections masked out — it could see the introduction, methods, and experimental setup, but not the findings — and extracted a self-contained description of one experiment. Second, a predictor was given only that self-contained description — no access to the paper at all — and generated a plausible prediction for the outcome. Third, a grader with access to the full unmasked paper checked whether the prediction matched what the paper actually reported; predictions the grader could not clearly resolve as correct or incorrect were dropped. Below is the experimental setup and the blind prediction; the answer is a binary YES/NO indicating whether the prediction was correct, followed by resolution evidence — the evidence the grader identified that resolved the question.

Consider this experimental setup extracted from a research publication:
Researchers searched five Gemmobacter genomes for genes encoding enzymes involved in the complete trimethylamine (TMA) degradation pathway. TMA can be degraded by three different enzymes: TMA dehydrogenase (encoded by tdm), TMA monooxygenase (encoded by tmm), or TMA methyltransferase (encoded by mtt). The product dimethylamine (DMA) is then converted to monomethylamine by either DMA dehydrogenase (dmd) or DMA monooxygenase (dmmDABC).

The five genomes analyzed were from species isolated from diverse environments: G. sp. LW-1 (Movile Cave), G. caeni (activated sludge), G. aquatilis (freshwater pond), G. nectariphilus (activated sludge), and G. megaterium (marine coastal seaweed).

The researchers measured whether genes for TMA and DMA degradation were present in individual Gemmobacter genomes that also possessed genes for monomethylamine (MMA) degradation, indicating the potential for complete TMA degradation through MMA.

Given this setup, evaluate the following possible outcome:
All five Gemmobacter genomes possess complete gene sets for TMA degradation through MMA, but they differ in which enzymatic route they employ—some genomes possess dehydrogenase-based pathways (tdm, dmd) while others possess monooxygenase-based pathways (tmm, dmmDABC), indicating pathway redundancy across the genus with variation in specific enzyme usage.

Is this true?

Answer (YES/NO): NO